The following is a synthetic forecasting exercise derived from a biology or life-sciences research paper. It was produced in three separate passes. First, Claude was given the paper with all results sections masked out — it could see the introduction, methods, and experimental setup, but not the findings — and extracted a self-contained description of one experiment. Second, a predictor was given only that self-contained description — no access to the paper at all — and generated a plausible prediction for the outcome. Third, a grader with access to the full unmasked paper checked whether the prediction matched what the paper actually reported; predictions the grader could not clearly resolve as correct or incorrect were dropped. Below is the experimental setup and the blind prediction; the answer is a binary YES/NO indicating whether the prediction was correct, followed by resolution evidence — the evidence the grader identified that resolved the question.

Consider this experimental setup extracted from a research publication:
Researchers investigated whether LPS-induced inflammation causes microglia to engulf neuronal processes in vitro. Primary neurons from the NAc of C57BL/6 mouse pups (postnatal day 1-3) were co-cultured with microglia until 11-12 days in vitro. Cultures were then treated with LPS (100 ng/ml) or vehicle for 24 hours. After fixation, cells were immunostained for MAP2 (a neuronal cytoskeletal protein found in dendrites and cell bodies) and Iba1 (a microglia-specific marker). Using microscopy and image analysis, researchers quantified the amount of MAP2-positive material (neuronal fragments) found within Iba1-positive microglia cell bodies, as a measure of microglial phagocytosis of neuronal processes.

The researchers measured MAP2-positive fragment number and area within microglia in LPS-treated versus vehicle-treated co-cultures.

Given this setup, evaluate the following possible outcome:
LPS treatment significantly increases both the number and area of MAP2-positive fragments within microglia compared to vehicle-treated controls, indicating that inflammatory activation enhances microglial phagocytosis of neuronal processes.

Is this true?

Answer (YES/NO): YES